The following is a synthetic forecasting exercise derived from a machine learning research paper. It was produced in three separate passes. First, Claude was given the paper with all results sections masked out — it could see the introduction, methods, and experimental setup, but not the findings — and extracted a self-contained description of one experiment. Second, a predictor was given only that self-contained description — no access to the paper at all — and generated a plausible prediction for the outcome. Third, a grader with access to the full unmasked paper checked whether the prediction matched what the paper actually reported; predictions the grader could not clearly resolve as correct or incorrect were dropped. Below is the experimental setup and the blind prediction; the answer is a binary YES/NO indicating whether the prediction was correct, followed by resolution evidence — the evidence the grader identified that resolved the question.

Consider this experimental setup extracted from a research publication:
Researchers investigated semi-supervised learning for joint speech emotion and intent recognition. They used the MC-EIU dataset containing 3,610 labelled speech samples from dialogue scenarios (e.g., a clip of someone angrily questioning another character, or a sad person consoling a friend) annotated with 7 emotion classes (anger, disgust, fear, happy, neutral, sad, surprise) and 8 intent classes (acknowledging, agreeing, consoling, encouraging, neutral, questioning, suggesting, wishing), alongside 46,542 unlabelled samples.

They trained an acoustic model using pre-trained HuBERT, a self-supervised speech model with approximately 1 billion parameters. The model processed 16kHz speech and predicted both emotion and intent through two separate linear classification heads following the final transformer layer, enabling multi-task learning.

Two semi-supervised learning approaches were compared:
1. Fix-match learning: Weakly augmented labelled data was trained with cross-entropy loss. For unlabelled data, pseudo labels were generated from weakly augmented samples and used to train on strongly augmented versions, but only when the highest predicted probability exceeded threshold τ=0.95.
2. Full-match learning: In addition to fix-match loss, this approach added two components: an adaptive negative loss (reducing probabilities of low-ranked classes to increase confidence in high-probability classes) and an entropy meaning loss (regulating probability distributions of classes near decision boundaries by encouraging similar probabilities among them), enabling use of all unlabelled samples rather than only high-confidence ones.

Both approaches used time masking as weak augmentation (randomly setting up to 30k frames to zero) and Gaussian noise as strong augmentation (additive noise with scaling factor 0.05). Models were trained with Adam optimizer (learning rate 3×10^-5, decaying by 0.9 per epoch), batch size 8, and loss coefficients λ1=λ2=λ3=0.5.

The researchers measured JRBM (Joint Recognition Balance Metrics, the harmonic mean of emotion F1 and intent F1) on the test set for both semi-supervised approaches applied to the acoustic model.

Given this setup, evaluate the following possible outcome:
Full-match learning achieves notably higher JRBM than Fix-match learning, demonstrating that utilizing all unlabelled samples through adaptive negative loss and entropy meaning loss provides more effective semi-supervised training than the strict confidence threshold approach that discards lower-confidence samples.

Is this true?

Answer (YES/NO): NO